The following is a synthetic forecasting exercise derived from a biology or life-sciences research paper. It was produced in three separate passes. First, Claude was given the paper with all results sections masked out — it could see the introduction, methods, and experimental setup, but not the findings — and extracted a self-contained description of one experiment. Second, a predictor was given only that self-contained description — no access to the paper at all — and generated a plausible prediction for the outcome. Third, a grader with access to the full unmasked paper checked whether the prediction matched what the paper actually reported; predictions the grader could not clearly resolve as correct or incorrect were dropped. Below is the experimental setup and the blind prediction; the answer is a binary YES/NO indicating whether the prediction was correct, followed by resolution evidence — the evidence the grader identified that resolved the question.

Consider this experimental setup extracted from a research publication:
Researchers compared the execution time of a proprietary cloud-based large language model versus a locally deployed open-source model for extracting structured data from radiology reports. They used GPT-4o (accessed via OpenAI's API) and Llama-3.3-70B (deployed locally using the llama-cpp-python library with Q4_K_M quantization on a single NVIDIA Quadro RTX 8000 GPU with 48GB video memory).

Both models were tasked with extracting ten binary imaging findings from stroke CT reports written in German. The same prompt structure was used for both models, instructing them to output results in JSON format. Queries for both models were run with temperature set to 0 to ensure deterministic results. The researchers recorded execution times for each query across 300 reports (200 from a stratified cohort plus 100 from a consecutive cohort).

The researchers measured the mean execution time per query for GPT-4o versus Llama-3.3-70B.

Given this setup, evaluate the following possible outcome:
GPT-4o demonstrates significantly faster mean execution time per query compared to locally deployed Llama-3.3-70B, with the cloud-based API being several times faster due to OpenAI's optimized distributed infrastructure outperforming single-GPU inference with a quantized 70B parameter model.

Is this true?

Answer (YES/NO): YES